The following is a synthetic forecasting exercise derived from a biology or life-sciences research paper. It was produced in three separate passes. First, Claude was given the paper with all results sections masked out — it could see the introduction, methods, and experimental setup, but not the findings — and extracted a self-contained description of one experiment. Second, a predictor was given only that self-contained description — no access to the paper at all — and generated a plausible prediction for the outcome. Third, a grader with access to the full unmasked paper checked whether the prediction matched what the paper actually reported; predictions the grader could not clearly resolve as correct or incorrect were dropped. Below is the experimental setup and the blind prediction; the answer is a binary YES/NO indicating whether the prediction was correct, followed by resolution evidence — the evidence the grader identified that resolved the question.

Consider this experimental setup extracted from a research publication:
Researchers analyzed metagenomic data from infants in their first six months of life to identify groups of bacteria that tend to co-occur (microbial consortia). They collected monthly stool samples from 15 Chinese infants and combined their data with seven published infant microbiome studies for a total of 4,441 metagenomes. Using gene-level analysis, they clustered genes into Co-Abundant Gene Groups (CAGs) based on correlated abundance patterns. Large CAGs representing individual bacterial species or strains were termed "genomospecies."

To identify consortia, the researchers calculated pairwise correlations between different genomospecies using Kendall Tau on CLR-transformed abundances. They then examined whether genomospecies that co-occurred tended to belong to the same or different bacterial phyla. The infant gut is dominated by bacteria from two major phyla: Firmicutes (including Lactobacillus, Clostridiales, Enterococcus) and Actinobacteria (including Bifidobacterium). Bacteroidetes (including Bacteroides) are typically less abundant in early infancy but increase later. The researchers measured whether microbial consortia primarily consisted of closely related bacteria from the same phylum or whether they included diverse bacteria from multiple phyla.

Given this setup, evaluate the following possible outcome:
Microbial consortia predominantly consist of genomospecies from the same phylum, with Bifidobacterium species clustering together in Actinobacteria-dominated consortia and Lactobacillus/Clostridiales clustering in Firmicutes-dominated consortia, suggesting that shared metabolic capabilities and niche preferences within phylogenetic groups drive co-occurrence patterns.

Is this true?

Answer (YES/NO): NO